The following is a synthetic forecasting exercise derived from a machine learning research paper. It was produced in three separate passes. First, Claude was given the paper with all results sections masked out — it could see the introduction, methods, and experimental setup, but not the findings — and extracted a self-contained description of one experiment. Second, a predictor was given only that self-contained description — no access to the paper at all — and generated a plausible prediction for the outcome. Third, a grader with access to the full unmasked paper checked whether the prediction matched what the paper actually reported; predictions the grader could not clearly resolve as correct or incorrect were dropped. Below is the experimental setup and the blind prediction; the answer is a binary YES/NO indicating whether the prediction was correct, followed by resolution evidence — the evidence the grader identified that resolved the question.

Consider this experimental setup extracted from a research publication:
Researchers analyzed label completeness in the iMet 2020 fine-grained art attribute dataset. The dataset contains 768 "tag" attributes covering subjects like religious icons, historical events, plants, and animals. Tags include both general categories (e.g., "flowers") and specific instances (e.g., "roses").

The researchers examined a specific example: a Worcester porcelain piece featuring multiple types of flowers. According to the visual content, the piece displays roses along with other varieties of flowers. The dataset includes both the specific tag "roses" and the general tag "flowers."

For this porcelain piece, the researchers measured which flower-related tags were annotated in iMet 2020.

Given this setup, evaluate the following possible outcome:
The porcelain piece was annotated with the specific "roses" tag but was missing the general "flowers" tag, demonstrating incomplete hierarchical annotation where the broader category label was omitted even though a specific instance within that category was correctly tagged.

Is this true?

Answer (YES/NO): YES